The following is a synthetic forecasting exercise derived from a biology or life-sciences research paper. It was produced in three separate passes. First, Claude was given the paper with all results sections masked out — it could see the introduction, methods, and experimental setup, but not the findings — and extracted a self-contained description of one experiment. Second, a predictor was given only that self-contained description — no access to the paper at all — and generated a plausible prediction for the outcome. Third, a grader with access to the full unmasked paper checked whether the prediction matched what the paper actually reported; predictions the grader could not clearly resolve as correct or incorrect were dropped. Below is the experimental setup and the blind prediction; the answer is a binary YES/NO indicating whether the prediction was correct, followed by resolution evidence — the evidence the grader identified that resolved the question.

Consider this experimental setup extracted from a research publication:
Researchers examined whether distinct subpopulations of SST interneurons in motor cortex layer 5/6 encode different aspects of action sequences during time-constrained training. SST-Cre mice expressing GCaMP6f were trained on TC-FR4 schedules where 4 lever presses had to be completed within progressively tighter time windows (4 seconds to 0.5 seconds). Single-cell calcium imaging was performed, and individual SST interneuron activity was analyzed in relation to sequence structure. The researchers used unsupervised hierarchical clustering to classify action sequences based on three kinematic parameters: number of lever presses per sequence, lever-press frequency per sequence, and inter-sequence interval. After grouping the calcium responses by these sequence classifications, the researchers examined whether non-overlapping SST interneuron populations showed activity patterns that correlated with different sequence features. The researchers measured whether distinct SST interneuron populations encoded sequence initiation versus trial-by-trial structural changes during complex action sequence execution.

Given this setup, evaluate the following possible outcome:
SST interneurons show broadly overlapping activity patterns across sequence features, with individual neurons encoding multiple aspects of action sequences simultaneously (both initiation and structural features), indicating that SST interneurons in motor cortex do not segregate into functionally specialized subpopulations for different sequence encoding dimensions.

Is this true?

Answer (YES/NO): NO